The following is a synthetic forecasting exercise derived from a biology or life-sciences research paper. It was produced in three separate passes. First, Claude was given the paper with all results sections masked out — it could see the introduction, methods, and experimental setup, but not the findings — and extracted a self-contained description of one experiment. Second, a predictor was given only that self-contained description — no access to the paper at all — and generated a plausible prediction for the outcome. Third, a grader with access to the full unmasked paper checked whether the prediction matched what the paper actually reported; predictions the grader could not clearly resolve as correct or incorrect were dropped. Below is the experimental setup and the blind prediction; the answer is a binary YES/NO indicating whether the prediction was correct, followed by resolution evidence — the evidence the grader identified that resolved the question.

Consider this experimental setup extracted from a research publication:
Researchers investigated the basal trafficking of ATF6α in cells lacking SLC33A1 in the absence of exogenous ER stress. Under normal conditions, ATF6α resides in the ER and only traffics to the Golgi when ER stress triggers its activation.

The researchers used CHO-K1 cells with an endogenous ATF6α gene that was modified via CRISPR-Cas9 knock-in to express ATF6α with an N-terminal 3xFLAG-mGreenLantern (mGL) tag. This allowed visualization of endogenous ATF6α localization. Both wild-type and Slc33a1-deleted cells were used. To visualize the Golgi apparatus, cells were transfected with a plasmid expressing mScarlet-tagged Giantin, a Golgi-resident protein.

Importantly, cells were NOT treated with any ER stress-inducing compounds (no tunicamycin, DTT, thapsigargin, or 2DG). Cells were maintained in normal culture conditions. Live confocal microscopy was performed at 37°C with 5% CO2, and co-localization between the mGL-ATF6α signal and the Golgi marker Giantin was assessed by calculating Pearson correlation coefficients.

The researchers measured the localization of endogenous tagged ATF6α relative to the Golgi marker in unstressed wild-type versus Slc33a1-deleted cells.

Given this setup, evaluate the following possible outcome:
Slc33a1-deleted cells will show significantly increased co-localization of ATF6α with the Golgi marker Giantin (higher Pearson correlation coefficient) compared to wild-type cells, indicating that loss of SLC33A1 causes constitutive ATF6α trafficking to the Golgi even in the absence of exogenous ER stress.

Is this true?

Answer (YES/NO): YES